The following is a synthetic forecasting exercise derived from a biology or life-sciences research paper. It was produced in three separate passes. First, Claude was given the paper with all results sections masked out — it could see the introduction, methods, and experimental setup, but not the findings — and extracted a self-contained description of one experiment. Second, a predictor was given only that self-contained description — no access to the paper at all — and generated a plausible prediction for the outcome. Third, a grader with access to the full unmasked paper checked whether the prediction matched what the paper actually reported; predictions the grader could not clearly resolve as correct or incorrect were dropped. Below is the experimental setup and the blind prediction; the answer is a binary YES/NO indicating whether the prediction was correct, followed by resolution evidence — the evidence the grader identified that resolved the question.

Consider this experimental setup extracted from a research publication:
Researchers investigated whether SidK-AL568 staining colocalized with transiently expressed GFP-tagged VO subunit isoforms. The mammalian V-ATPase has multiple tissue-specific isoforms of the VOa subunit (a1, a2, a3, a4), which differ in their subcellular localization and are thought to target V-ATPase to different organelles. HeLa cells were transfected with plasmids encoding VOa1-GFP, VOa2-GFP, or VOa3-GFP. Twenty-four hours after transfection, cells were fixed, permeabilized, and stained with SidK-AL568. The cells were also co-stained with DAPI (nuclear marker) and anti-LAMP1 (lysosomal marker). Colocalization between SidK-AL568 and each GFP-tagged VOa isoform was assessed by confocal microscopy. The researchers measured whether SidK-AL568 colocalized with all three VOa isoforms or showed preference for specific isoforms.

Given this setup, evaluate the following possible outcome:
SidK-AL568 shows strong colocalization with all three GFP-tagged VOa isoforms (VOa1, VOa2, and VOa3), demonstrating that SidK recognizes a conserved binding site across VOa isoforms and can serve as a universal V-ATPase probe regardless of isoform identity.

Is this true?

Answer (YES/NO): NO